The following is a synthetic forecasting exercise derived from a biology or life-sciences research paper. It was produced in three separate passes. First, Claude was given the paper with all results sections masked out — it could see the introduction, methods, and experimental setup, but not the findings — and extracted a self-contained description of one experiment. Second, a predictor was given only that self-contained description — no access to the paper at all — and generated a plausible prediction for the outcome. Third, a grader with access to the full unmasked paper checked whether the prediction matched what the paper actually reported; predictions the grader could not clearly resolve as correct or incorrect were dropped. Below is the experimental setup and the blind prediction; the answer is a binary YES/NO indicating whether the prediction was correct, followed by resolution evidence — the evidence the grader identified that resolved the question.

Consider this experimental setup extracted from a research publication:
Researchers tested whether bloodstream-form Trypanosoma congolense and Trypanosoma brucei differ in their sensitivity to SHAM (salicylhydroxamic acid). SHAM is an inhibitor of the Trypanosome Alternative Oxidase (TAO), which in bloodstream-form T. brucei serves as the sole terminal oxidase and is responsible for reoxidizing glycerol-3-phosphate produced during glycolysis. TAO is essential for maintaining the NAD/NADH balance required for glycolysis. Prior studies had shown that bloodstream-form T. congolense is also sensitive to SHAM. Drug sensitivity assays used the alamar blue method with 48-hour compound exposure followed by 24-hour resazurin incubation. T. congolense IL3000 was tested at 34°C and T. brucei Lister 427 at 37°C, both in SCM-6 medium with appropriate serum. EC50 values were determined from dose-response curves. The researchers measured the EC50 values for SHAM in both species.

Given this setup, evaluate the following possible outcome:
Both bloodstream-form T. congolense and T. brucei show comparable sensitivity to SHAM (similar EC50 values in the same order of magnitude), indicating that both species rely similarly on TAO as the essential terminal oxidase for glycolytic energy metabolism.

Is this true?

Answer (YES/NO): NO